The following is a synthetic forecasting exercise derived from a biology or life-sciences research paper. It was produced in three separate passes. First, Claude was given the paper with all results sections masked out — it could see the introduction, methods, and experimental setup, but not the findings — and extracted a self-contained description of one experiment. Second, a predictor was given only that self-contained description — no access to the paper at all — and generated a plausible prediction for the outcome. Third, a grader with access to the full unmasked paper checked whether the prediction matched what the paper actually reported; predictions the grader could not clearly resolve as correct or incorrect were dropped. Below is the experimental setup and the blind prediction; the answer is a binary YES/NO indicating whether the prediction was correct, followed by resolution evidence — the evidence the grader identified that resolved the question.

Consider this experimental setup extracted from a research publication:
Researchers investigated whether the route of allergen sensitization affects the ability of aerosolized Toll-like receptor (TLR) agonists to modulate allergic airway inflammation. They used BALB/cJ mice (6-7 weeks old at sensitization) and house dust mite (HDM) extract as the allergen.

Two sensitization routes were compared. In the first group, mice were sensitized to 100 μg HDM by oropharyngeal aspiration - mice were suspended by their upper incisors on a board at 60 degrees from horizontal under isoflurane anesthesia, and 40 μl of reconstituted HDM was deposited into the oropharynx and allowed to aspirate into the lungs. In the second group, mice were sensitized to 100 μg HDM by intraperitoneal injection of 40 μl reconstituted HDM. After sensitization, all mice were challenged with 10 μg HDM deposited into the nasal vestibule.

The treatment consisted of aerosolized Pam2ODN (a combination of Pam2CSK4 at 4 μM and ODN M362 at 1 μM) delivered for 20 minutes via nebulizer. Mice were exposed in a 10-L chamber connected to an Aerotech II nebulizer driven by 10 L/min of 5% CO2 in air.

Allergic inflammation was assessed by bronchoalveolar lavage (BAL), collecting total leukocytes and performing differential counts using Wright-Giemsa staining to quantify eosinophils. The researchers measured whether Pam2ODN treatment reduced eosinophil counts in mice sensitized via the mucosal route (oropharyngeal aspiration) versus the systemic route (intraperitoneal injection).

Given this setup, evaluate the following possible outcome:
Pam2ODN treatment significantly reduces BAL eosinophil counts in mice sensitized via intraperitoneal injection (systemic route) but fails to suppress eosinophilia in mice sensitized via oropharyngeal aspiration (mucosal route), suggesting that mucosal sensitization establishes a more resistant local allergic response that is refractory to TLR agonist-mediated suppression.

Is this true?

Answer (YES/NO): NO